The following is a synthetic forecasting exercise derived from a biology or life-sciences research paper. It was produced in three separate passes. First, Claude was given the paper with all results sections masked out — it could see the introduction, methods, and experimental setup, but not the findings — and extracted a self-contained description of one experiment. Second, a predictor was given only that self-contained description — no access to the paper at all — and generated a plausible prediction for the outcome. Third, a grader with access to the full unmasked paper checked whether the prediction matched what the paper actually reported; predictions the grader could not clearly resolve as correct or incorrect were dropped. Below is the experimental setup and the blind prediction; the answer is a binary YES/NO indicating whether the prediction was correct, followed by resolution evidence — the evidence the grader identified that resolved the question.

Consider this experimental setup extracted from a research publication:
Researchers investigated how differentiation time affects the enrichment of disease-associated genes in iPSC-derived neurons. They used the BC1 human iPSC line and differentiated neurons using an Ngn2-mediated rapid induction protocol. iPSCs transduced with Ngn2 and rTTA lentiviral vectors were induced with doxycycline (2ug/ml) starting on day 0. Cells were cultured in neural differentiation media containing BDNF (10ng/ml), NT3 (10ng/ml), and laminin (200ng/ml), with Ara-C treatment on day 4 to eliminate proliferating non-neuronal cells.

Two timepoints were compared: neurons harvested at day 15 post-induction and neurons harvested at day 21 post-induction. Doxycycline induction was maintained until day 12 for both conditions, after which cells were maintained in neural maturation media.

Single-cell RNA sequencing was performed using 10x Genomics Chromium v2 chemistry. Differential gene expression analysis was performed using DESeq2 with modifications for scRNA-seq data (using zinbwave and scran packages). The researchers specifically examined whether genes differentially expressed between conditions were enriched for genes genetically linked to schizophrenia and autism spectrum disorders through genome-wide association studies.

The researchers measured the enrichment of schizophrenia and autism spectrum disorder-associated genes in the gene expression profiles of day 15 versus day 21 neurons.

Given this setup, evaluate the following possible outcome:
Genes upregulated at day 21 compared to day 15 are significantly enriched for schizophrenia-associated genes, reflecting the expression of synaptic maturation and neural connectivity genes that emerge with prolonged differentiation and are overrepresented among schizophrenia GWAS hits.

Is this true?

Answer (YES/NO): NO